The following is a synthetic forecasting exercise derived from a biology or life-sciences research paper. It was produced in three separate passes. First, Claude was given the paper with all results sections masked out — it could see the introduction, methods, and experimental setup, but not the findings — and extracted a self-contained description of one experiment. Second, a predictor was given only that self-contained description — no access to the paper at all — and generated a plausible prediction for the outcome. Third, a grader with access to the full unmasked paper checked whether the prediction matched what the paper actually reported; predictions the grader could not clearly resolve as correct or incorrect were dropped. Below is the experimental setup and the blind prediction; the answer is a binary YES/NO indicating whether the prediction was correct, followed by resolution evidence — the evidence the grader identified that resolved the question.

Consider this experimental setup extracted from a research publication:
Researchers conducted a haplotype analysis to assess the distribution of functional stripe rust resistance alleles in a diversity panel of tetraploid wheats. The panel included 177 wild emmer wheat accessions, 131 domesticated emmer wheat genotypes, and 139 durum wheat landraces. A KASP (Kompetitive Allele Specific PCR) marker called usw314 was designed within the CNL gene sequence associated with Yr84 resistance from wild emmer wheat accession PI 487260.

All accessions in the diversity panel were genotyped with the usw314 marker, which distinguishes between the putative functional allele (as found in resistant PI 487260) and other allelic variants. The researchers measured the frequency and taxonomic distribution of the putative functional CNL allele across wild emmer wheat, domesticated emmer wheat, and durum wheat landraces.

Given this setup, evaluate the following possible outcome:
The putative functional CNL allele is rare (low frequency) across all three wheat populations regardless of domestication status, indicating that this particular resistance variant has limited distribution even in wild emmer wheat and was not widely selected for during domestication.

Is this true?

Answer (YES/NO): NO